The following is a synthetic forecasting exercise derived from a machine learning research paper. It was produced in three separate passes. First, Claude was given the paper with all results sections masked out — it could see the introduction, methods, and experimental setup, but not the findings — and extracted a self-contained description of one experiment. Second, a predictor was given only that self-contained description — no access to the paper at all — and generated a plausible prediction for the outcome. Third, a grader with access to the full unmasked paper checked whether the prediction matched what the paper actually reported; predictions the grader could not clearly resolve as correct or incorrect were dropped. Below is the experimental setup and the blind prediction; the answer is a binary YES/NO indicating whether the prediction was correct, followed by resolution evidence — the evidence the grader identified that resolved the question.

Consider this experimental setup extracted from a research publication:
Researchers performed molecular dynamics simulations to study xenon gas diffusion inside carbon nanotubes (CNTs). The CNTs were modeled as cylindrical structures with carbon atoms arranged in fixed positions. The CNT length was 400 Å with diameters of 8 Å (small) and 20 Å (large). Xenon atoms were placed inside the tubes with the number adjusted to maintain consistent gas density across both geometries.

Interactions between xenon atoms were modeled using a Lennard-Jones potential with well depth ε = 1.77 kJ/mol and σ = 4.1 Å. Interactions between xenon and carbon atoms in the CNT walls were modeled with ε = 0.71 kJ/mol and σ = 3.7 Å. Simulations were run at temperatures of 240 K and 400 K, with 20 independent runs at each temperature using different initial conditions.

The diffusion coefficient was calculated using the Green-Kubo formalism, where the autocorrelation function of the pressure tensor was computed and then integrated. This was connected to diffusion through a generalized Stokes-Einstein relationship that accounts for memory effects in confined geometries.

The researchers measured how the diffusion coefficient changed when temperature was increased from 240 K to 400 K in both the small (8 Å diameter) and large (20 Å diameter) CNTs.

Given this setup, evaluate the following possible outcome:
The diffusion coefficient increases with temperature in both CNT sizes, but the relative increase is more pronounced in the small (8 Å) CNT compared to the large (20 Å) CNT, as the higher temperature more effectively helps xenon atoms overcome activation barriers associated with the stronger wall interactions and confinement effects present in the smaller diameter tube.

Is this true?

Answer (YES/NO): NO